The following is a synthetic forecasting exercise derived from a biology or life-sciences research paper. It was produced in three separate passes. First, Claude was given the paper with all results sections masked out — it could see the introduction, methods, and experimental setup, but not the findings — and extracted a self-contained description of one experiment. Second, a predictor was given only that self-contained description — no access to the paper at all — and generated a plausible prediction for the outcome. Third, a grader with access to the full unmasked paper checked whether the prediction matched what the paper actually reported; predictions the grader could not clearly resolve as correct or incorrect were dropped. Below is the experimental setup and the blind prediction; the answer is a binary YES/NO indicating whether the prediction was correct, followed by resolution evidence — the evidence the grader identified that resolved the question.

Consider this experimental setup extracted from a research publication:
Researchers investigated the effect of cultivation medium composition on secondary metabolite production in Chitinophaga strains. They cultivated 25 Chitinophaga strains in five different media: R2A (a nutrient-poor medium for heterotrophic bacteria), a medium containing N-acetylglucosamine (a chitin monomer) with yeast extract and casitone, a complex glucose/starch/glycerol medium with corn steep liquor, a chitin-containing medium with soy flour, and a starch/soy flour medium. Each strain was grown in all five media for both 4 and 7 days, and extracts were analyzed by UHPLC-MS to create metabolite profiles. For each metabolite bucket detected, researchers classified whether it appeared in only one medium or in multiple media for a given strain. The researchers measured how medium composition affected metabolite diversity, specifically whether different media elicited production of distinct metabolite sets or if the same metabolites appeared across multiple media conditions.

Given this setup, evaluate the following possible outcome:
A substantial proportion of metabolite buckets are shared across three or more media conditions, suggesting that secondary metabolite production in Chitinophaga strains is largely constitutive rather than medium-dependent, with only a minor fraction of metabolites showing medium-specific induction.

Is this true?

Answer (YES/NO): NO